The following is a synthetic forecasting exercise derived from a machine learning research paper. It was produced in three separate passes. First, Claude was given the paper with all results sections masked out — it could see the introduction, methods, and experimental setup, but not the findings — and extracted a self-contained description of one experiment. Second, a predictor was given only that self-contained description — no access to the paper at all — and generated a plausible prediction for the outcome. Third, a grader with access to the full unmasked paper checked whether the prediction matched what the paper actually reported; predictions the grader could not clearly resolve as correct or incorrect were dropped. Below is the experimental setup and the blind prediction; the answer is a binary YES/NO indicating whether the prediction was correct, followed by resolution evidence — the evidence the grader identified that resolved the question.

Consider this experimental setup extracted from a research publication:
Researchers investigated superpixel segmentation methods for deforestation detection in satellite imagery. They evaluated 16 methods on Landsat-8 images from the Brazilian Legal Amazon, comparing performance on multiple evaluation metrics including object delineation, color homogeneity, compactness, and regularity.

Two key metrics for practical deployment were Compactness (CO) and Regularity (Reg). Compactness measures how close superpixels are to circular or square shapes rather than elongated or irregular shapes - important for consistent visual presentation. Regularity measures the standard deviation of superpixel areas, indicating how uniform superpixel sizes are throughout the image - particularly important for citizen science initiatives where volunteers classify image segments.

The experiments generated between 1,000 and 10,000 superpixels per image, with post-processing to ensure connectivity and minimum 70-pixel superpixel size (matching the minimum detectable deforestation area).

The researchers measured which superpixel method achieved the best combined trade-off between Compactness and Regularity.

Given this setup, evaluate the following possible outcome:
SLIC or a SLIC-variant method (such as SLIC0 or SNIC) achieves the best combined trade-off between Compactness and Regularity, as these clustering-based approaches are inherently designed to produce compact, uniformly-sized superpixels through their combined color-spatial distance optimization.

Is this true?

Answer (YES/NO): NO